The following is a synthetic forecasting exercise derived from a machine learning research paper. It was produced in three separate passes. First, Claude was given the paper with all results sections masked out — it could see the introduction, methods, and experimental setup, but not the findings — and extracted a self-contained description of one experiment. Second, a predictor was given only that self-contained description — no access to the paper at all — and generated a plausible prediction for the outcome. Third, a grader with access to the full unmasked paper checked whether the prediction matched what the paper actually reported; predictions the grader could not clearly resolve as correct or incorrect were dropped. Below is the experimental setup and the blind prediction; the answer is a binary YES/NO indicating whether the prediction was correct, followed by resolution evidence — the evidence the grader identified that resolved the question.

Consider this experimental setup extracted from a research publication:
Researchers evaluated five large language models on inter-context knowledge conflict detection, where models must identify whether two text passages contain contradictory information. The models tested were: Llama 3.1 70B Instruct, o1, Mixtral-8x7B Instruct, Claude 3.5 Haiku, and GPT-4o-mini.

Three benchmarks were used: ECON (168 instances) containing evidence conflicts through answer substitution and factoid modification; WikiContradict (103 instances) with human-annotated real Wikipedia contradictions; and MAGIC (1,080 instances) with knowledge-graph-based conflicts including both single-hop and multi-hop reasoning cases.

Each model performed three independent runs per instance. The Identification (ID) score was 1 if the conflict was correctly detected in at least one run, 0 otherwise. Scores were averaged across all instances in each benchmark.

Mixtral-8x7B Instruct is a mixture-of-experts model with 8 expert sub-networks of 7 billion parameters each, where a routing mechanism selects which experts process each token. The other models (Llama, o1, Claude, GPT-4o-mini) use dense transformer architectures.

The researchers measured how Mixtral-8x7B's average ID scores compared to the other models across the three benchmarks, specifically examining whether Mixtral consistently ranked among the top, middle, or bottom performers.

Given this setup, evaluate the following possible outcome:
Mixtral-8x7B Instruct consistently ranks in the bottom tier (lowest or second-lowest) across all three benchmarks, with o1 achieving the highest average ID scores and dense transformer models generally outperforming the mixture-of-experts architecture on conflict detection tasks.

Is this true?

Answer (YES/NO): NO